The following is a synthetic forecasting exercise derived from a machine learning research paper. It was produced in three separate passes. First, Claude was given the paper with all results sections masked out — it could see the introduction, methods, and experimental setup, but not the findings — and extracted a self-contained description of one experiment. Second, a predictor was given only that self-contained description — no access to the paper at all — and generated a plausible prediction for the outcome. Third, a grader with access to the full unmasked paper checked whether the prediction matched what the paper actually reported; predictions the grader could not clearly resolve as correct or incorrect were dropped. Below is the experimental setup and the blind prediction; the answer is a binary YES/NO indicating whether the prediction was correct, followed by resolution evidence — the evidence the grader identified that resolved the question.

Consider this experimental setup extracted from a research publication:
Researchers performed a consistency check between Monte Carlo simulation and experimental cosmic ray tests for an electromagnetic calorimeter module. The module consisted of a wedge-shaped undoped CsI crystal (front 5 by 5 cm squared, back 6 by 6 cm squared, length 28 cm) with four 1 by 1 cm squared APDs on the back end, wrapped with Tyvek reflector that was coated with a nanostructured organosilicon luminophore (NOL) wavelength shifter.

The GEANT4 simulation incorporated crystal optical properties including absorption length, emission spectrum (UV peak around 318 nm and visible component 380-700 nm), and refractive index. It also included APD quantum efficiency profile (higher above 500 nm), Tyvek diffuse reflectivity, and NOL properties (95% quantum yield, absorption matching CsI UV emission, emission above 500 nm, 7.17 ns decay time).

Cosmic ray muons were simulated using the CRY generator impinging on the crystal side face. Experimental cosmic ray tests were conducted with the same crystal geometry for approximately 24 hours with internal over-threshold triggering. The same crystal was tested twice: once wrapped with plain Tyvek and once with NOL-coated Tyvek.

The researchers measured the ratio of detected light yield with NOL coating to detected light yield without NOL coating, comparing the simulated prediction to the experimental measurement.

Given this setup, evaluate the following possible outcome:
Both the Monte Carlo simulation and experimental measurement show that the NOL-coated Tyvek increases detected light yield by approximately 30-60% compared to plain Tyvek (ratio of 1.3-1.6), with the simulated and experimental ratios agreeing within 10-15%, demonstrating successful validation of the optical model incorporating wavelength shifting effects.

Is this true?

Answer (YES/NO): NO